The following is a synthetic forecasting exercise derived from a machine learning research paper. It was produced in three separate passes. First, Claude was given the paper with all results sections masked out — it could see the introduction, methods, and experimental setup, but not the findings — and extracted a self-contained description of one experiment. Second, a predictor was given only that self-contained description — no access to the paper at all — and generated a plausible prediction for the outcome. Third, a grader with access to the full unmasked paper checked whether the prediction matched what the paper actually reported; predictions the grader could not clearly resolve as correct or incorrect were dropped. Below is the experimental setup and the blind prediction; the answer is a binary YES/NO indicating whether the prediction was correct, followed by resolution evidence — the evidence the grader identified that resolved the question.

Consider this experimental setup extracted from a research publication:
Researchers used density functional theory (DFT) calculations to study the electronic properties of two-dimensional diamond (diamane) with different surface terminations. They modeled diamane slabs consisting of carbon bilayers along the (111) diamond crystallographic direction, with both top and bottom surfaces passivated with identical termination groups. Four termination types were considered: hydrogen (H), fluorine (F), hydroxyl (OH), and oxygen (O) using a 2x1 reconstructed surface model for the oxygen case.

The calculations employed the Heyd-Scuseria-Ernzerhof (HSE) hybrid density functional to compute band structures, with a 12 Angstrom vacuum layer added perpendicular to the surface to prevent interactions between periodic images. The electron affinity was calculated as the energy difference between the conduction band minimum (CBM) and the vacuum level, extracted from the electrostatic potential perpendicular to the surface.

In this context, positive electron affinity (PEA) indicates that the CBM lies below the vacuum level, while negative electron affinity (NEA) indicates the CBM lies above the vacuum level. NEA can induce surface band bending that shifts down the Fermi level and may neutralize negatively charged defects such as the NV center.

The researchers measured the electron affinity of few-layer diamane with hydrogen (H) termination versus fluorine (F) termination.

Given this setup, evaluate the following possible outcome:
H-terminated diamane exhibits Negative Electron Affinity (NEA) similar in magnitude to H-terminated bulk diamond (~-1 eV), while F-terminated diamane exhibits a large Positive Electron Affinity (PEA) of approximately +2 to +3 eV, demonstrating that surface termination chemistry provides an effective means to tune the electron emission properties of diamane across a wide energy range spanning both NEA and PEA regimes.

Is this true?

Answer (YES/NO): NO